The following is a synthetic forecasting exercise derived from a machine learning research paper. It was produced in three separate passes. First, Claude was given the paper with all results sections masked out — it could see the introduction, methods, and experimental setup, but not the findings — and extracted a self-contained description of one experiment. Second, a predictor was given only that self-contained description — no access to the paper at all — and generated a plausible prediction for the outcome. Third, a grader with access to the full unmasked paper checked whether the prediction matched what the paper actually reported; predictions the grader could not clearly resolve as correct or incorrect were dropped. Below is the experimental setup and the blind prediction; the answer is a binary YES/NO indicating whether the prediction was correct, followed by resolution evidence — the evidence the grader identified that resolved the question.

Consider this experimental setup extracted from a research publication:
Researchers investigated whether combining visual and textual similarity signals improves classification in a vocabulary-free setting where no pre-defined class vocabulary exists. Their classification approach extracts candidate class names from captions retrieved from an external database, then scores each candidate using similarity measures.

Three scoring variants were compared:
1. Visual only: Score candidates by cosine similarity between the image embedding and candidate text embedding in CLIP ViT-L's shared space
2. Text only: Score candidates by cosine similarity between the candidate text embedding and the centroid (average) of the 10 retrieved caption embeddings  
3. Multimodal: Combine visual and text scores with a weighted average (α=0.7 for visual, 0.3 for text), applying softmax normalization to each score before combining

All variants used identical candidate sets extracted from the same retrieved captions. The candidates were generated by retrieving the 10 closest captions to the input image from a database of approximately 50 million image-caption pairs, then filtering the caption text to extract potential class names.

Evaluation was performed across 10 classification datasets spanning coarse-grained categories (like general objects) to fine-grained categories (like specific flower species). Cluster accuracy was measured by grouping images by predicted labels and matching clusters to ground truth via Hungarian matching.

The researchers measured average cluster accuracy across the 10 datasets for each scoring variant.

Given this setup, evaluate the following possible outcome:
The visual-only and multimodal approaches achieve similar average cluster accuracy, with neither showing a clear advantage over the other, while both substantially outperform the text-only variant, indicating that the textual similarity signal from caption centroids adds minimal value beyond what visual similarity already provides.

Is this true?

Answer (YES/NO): NO